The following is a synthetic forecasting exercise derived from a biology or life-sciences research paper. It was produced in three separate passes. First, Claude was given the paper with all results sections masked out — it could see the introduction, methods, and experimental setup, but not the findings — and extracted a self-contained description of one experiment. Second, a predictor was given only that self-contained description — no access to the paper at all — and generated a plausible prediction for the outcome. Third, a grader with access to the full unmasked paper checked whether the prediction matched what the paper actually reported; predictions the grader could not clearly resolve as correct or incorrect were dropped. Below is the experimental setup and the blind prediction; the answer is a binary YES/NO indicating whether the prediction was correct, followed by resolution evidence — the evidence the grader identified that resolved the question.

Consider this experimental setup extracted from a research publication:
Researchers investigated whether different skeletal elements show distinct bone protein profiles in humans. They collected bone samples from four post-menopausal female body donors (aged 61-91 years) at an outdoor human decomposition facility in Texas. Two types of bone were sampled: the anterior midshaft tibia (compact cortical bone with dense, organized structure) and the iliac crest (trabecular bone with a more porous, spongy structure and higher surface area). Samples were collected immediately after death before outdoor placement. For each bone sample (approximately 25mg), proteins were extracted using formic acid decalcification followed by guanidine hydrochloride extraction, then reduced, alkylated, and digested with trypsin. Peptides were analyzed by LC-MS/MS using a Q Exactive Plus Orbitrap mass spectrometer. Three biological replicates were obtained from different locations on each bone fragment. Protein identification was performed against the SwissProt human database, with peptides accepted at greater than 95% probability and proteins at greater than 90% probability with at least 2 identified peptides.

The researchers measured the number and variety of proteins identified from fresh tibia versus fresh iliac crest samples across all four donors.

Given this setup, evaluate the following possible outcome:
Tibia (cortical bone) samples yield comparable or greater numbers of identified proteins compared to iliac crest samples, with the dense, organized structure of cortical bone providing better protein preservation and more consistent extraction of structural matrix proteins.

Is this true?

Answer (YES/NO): NO